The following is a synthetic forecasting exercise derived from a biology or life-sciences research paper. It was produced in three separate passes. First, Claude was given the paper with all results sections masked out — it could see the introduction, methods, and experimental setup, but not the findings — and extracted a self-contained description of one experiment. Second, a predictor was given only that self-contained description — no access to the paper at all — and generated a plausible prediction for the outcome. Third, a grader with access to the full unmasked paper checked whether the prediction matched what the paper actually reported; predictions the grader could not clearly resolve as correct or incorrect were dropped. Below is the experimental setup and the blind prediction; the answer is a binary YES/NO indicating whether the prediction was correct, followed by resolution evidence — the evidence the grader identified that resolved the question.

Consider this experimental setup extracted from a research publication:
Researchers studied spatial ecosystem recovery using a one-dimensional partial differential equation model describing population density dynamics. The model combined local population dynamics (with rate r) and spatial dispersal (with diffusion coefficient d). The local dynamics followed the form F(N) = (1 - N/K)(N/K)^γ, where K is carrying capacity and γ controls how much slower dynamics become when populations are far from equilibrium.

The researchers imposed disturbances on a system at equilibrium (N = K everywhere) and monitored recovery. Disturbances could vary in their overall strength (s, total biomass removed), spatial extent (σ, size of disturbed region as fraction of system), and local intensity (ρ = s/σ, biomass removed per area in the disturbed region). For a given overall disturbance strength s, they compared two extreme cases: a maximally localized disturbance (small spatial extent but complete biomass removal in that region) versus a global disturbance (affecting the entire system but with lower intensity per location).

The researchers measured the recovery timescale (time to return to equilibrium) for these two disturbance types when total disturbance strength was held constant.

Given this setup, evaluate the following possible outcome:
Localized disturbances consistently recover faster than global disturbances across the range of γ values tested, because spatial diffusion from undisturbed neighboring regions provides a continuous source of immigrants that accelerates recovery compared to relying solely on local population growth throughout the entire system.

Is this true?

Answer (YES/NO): NO